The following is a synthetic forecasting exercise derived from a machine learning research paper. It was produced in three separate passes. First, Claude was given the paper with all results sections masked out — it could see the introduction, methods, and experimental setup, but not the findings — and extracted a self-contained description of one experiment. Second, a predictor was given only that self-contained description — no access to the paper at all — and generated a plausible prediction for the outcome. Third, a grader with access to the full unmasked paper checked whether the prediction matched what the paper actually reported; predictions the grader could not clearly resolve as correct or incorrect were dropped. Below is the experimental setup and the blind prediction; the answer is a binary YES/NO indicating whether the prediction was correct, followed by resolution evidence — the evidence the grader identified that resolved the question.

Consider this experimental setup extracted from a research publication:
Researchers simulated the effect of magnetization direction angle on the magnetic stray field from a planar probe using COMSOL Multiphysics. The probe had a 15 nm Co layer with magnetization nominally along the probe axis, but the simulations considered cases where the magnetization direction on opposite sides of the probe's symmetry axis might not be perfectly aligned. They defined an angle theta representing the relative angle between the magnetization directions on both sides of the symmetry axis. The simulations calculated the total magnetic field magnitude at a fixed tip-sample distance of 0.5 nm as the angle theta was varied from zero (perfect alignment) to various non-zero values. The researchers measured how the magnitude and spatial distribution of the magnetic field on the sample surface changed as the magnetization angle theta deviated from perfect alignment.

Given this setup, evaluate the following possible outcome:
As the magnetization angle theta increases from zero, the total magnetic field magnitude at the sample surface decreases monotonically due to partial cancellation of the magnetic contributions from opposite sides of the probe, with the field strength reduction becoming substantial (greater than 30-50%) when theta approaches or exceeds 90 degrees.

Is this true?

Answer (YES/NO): NO